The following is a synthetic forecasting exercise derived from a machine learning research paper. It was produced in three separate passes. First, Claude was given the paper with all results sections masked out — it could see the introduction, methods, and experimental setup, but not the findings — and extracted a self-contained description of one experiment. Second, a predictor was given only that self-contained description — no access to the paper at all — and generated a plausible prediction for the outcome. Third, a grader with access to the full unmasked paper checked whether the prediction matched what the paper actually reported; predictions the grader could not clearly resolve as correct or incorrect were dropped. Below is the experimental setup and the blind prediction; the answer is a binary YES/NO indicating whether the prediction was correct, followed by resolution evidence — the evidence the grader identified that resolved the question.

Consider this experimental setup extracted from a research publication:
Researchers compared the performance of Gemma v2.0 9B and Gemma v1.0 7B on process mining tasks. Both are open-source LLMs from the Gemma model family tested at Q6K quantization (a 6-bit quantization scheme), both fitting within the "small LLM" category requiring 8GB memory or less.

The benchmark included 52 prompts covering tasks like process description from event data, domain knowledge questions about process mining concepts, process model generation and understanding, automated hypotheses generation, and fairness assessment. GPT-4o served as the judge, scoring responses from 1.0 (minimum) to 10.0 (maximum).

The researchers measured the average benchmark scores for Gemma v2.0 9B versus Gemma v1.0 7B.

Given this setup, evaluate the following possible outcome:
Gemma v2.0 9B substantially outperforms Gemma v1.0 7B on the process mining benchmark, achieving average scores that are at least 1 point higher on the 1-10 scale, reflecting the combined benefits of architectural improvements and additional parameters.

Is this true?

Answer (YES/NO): YES